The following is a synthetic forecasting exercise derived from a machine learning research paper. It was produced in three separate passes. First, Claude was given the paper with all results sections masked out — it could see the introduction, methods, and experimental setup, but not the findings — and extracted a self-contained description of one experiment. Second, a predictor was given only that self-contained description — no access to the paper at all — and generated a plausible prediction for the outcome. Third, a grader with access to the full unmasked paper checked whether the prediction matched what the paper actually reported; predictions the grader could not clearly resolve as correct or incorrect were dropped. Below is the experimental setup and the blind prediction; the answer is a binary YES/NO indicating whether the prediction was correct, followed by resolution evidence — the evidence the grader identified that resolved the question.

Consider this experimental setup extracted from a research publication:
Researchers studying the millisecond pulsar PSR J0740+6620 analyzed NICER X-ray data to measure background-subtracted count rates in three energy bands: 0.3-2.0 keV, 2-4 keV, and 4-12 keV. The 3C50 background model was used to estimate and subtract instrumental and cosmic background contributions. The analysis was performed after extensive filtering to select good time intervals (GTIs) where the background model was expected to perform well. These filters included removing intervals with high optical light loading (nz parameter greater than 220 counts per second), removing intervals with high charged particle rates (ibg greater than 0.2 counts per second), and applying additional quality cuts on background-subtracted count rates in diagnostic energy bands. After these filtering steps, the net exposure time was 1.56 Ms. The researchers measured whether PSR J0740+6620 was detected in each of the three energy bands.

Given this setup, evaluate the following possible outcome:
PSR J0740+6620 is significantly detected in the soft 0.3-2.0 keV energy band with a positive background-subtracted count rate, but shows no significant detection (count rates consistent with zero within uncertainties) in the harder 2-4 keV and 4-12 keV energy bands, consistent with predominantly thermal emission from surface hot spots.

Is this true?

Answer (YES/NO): YES